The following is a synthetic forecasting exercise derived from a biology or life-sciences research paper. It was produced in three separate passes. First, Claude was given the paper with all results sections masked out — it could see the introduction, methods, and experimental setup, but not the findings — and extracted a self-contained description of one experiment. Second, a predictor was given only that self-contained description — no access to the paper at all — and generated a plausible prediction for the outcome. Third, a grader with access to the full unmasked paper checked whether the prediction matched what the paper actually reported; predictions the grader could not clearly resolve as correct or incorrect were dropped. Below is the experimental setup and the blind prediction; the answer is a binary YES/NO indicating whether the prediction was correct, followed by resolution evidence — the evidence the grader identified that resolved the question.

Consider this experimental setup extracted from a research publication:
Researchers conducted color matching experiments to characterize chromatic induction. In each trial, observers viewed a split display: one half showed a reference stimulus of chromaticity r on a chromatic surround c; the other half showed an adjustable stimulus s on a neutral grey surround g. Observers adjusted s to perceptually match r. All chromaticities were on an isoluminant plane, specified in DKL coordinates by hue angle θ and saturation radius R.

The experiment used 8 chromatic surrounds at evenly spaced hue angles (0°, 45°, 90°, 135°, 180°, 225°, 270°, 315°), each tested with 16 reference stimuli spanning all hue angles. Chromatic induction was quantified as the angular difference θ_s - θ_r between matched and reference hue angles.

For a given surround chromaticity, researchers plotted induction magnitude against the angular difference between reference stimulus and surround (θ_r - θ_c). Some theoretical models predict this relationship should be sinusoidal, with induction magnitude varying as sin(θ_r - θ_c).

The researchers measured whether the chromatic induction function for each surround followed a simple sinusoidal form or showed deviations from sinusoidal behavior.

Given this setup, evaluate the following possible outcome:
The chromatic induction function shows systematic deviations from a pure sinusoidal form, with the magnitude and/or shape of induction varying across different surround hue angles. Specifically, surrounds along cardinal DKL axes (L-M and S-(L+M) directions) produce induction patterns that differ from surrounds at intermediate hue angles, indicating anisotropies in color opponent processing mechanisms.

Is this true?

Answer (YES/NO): NO